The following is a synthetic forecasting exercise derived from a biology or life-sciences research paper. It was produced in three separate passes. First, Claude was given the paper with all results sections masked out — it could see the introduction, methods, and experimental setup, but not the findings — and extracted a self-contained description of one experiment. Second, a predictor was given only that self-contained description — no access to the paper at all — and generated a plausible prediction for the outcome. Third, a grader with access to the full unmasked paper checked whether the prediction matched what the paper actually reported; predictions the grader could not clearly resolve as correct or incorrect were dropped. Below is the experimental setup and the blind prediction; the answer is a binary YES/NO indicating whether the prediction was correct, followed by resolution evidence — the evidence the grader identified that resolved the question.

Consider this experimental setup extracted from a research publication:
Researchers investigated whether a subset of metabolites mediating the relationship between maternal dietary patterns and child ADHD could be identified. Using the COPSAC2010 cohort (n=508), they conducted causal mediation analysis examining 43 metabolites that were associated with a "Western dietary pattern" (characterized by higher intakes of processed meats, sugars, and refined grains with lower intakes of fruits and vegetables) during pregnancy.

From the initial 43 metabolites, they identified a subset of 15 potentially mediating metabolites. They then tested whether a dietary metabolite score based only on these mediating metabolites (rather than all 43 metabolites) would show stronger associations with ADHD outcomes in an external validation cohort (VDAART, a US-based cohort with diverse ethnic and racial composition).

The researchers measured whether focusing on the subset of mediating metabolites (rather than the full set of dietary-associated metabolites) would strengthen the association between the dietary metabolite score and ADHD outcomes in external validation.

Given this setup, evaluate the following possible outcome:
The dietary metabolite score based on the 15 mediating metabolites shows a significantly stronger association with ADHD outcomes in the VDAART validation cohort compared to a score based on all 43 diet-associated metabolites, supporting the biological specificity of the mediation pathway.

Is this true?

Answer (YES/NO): YES